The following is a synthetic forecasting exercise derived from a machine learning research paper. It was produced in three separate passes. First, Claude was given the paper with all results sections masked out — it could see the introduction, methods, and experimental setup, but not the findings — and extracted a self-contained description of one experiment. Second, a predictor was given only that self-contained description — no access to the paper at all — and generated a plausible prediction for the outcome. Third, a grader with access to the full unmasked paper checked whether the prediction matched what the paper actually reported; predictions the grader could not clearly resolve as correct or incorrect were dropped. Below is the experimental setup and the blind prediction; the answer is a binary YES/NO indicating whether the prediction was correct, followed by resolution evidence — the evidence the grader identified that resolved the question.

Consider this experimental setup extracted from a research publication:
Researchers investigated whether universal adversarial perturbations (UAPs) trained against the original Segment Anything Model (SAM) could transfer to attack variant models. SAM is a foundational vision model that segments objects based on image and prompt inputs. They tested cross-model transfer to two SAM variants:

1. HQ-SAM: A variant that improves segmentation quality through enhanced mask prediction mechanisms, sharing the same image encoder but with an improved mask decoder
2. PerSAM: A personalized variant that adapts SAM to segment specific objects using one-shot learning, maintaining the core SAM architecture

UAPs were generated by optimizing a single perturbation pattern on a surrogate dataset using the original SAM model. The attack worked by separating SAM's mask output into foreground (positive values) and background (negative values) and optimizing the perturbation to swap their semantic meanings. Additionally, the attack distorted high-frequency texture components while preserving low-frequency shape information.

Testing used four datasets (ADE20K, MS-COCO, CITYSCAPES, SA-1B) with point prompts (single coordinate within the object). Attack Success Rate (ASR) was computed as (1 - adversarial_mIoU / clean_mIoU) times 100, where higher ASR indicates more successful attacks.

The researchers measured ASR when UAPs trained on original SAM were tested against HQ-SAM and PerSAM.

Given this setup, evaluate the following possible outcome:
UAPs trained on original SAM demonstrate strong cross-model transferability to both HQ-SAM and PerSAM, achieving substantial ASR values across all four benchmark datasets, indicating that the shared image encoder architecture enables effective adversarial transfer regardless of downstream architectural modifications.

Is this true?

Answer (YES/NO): YES